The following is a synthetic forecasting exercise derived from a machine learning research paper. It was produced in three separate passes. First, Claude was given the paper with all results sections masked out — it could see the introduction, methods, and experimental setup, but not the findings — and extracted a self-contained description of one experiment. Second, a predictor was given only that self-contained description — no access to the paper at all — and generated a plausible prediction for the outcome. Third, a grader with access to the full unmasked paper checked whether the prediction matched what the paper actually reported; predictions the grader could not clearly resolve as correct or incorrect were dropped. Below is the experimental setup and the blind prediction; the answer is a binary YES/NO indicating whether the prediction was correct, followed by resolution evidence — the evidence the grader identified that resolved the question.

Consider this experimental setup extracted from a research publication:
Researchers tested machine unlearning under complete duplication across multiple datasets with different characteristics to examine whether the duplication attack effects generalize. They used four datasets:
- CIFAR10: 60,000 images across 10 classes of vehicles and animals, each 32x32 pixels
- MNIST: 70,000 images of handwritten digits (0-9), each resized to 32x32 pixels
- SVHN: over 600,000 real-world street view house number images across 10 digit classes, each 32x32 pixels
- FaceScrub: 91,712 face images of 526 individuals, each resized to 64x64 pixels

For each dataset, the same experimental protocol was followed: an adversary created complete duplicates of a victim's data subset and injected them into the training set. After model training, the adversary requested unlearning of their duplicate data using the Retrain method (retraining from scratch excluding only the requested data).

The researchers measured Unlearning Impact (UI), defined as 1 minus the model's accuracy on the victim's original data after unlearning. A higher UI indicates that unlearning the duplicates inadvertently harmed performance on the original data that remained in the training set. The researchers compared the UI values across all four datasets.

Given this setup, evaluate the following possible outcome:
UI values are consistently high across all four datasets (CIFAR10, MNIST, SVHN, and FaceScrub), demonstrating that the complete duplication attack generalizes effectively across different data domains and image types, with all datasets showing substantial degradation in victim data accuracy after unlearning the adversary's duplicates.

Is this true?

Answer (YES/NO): NO